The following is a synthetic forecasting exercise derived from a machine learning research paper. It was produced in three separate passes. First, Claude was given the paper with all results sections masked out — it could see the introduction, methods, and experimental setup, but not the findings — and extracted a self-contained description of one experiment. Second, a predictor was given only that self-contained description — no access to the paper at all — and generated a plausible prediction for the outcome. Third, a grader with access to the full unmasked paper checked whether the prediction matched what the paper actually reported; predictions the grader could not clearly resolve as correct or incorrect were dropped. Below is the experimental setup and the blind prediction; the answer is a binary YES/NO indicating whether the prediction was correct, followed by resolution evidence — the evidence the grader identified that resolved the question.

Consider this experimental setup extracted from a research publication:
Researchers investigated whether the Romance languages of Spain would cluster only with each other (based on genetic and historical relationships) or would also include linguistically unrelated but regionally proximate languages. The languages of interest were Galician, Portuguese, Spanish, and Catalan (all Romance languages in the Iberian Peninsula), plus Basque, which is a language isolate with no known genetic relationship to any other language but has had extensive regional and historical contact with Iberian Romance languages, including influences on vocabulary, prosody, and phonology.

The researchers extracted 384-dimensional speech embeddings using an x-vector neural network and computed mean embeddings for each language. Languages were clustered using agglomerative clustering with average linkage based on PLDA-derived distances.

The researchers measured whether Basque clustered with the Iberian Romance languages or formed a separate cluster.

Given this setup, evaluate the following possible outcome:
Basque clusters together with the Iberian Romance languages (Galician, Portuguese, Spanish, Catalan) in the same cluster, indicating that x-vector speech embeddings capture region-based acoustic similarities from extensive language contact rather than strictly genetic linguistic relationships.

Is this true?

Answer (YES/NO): YES